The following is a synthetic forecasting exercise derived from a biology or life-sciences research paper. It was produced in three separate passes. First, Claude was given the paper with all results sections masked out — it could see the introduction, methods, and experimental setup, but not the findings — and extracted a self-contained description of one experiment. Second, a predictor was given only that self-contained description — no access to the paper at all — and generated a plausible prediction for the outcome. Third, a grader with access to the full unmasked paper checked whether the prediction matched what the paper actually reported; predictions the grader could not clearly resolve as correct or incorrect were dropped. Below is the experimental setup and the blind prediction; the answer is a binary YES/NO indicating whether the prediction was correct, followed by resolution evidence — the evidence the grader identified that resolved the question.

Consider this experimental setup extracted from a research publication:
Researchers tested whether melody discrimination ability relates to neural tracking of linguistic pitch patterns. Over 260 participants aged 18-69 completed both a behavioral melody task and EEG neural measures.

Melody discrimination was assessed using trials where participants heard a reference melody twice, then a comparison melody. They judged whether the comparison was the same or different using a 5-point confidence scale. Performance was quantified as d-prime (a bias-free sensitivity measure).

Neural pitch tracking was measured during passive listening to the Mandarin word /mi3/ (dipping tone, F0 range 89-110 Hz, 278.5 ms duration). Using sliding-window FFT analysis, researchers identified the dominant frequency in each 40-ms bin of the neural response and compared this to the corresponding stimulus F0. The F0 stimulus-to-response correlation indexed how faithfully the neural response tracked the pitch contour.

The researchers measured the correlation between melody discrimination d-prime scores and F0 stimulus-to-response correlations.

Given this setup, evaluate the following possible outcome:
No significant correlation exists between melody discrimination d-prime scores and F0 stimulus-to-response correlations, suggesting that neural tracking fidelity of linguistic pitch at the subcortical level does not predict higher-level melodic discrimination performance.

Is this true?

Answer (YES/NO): YES